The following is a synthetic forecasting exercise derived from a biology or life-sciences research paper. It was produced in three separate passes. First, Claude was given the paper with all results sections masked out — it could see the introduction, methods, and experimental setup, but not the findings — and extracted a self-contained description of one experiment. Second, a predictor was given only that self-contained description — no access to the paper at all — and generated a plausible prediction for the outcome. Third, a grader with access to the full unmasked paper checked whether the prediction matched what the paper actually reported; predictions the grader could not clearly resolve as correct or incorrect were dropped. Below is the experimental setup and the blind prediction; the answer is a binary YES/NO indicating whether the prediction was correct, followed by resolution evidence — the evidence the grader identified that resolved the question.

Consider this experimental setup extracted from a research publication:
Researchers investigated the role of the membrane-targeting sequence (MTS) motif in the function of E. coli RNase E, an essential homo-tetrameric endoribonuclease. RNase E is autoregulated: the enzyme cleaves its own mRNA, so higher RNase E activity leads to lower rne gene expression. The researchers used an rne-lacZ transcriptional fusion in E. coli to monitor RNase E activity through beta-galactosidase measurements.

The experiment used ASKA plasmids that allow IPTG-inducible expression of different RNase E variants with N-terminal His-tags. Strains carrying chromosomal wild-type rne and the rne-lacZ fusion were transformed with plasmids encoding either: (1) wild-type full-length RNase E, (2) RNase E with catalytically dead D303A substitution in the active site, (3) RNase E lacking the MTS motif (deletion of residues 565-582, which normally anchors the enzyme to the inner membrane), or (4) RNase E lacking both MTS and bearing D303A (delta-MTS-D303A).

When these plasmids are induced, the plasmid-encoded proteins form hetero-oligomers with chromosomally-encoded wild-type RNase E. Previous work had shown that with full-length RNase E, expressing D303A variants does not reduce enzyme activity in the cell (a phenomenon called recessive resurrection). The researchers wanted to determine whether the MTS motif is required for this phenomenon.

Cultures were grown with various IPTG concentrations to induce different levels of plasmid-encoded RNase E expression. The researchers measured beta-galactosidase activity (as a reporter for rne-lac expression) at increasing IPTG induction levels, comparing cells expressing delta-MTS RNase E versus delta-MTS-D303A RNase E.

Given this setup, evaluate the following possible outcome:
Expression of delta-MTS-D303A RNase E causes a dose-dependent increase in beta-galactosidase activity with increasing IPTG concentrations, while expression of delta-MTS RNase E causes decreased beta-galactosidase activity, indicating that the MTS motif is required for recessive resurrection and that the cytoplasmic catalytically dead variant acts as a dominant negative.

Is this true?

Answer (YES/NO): YES